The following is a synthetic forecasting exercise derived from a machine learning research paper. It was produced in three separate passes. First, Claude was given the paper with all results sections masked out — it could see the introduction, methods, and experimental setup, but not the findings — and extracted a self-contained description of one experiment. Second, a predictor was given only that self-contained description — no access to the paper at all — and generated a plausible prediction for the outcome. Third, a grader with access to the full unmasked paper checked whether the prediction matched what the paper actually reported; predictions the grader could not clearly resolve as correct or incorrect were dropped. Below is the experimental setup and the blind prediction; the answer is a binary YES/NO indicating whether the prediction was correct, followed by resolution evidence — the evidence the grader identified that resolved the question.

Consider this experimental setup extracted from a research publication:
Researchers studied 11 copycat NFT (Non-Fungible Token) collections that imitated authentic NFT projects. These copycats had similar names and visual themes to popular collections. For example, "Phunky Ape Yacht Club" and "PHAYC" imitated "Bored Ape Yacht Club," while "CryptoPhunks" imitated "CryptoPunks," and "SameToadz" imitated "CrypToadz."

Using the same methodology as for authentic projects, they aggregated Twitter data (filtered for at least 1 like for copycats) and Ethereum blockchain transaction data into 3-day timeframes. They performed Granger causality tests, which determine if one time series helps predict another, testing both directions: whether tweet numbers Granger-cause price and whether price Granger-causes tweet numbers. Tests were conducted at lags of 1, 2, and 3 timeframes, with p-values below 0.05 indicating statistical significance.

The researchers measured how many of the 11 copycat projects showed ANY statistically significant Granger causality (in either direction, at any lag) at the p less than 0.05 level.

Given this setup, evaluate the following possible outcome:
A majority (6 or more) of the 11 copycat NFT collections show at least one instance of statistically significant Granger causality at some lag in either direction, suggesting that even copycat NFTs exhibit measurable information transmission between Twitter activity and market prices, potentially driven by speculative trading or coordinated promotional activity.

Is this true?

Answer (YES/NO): NO